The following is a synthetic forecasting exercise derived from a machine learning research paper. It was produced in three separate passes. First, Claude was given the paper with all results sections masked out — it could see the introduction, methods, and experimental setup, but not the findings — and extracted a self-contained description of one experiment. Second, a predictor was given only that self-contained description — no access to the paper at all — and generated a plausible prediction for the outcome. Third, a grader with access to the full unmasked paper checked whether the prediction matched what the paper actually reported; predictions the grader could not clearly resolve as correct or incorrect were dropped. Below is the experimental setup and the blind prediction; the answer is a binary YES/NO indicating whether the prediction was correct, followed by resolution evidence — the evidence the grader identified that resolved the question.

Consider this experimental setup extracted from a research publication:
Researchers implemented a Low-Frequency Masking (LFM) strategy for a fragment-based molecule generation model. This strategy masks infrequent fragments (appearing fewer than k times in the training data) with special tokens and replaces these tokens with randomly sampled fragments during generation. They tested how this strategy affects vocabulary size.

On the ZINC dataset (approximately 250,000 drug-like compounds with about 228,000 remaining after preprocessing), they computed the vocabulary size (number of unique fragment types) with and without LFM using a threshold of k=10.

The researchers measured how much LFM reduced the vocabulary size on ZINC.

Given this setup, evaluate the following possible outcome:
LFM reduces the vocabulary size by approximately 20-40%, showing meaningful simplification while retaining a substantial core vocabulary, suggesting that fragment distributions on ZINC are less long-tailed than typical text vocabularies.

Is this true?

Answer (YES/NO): NO